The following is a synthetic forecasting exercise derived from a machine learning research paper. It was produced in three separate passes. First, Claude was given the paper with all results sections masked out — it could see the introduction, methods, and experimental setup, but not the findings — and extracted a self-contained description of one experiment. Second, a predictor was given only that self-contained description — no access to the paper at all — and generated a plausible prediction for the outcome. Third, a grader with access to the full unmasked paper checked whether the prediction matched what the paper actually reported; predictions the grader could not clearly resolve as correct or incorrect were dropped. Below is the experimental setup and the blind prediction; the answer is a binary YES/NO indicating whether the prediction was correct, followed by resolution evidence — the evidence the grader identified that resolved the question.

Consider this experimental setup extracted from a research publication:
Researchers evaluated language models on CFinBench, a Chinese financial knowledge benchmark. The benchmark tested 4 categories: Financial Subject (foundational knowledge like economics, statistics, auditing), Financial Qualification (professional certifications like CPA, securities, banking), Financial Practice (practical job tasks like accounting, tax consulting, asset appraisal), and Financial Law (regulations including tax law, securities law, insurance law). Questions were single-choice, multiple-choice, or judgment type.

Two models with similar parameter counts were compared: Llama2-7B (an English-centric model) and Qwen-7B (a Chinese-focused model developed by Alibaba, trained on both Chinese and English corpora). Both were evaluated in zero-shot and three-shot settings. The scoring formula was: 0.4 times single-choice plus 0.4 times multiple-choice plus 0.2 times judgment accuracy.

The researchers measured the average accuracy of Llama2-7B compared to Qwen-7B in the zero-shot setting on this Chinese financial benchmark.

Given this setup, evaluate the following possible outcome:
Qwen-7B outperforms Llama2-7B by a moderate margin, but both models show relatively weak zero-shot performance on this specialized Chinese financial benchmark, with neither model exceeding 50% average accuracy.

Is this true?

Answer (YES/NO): YES